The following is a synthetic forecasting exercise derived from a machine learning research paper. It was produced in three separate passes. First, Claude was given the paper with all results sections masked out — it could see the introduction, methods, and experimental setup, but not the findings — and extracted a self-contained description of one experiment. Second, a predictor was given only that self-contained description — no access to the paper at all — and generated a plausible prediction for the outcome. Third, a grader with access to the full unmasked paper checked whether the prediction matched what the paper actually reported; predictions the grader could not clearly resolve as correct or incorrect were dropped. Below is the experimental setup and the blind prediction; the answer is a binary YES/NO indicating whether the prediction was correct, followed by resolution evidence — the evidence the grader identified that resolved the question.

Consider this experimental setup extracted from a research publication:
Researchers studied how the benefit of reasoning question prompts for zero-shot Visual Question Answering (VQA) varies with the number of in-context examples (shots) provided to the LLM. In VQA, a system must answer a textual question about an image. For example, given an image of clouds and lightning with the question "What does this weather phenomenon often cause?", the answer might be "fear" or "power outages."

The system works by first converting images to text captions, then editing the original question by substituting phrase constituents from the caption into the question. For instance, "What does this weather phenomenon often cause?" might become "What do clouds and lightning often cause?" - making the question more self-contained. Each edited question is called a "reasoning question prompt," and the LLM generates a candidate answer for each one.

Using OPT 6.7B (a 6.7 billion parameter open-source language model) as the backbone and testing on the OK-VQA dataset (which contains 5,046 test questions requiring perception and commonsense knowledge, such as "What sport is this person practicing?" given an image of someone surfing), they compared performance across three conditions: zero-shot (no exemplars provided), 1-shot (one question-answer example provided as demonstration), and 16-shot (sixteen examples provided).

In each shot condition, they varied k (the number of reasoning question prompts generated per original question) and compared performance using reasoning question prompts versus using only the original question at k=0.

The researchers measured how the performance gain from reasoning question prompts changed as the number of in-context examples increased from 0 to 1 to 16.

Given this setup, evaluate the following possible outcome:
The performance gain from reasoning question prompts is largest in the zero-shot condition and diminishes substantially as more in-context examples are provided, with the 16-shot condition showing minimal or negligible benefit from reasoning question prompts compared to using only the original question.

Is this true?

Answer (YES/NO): YES